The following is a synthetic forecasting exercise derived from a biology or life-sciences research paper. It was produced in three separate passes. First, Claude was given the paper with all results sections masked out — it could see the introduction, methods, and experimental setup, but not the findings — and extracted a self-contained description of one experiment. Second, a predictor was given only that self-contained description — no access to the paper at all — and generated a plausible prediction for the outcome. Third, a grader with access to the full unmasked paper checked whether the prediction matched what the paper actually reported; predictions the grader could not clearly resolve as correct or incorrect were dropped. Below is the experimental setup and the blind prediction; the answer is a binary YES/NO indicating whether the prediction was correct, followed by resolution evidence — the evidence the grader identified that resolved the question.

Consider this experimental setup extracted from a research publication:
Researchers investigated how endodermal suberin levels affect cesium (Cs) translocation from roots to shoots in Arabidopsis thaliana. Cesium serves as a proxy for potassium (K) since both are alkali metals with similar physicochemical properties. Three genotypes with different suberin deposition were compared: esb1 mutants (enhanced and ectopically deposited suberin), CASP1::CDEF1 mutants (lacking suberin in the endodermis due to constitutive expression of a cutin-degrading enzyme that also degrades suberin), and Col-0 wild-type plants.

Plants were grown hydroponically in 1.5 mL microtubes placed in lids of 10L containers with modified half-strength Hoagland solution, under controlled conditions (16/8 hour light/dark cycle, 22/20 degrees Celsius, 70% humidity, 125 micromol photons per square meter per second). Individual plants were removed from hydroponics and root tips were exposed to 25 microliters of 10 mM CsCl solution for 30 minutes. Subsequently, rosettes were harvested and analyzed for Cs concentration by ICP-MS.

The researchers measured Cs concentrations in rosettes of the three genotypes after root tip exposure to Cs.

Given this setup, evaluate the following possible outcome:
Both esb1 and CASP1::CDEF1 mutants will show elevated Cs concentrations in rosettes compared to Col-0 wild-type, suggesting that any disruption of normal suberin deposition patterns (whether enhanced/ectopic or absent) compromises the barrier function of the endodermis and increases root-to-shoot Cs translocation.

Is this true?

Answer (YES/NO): NO